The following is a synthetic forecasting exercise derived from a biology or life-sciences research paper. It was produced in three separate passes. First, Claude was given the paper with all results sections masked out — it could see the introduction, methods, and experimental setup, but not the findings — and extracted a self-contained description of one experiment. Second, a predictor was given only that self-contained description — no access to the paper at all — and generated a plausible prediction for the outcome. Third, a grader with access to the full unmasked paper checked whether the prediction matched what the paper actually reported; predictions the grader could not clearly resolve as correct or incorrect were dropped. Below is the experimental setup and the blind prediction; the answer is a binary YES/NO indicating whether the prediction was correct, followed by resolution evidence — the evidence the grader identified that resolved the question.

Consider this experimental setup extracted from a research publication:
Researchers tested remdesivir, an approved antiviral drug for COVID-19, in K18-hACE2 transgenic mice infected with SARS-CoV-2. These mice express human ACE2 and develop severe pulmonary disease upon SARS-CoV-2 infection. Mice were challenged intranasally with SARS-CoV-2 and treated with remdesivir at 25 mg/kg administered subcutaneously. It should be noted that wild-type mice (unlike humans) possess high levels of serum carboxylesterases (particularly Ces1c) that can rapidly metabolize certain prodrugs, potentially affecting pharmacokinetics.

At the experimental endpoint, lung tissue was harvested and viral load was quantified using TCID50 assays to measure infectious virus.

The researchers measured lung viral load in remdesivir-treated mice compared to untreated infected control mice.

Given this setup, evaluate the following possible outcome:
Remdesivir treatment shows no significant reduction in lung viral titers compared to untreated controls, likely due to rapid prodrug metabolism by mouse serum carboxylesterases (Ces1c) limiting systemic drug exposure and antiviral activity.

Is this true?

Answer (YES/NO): YES